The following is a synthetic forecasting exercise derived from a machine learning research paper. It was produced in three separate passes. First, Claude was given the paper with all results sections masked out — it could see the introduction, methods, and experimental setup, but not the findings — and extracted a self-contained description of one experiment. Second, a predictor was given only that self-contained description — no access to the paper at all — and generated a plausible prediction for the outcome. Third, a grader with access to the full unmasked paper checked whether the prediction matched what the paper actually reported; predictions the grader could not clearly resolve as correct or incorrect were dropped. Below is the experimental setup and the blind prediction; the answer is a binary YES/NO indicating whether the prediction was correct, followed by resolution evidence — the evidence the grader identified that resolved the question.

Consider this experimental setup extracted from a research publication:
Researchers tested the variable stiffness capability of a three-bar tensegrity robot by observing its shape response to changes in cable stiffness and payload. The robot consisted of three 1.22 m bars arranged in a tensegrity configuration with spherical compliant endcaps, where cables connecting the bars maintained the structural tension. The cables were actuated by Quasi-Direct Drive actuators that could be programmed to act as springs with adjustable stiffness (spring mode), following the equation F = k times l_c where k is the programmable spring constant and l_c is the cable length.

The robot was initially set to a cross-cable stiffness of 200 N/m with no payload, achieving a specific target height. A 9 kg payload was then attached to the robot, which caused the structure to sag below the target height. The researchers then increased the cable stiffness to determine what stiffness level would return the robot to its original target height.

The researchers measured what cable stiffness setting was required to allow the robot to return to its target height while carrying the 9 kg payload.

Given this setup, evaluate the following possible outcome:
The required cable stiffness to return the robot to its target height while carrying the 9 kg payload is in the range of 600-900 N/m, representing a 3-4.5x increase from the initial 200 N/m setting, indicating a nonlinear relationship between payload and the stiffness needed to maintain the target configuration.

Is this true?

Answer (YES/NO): NO